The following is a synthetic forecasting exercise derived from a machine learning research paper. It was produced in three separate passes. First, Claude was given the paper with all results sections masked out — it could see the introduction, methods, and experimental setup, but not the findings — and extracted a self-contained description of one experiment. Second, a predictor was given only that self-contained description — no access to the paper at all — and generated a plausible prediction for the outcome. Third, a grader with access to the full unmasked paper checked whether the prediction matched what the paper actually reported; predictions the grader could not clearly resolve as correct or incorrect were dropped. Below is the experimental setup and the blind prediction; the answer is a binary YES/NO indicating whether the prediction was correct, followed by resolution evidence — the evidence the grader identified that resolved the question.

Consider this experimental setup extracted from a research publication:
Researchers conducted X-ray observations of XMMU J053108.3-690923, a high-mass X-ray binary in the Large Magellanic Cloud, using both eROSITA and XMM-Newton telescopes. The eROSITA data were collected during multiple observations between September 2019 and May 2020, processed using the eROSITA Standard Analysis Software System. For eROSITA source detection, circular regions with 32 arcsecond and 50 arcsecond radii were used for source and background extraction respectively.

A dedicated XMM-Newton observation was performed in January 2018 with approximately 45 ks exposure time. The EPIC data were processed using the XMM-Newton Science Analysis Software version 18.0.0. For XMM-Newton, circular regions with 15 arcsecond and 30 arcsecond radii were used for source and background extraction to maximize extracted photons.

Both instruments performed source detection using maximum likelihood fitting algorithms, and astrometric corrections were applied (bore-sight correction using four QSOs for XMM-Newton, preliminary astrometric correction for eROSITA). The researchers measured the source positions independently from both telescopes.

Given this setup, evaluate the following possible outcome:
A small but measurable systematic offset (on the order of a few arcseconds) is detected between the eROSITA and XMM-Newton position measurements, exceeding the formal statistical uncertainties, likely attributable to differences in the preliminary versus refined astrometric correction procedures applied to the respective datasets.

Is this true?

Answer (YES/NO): NO